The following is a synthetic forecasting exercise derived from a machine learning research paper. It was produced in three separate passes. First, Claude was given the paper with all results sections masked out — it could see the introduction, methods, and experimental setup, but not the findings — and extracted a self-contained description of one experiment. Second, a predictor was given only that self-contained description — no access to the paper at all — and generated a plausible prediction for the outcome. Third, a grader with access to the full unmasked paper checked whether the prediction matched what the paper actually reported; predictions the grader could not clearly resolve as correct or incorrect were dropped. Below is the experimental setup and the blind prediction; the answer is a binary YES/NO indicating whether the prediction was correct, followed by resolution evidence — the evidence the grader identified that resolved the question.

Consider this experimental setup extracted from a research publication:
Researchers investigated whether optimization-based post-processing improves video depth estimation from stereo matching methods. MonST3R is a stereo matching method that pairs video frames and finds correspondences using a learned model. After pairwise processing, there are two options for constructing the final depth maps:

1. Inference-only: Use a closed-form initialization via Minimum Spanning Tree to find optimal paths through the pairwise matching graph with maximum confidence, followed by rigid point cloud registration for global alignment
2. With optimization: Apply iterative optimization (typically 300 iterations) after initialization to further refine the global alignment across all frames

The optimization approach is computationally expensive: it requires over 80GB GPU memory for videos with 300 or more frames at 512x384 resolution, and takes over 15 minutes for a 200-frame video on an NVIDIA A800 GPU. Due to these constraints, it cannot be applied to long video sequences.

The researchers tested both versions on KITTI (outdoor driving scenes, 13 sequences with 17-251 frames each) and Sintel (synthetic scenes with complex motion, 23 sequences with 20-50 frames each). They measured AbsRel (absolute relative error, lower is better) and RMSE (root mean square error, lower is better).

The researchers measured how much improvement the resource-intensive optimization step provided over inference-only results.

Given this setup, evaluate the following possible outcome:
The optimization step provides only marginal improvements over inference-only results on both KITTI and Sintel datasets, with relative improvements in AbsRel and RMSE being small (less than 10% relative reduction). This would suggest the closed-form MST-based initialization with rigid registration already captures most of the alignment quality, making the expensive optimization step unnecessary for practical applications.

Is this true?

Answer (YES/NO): YES